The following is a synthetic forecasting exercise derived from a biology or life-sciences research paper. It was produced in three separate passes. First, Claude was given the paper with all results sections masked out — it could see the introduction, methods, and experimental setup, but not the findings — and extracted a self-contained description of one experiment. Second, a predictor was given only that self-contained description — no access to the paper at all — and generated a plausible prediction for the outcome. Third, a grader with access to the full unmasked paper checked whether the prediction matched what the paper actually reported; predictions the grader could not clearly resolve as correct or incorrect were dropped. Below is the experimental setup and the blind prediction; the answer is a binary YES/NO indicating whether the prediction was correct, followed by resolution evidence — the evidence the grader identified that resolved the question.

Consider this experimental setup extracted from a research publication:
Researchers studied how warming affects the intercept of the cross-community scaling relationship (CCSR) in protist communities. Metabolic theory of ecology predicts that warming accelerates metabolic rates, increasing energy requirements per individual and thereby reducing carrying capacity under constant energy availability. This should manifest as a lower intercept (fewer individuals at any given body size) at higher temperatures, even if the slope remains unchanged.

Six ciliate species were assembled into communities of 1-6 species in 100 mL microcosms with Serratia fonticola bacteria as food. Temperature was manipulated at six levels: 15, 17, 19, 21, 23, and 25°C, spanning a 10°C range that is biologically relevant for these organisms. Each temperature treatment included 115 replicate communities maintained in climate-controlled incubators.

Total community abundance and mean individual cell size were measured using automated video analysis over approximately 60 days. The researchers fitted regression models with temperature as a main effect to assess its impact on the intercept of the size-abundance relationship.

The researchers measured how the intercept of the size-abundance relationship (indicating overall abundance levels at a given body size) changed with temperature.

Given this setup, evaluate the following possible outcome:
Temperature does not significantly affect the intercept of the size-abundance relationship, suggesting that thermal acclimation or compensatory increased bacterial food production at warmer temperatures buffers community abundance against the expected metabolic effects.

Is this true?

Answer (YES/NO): NO